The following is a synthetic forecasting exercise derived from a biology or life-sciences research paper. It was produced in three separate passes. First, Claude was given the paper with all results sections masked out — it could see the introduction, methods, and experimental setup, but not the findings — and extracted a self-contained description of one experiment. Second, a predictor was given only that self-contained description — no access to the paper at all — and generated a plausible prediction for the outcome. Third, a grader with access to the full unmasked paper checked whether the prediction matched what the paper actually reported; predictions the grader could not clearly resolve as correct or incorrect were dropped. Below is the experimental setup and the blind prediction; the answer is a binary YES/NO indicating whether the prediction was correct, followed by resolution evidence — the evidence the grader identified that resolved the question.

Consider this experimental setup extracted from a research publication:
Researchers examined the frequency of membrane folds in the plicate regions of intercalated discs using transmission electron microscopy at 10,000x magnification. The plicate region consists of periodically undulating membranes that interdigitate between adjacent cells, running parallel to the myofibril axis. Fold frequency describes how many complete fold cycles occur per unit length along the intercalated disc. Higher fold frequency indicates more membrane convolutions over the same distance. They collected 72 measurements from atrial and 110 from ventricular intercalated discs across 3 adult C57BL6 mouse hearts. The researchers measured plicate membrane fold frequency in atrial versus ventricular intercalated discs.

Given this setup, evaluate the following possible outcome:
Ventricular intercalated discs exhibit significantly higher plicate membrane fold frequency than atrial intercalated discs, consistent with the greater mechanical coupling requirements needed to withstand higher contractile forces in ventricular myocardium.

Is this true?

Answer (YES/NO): NO